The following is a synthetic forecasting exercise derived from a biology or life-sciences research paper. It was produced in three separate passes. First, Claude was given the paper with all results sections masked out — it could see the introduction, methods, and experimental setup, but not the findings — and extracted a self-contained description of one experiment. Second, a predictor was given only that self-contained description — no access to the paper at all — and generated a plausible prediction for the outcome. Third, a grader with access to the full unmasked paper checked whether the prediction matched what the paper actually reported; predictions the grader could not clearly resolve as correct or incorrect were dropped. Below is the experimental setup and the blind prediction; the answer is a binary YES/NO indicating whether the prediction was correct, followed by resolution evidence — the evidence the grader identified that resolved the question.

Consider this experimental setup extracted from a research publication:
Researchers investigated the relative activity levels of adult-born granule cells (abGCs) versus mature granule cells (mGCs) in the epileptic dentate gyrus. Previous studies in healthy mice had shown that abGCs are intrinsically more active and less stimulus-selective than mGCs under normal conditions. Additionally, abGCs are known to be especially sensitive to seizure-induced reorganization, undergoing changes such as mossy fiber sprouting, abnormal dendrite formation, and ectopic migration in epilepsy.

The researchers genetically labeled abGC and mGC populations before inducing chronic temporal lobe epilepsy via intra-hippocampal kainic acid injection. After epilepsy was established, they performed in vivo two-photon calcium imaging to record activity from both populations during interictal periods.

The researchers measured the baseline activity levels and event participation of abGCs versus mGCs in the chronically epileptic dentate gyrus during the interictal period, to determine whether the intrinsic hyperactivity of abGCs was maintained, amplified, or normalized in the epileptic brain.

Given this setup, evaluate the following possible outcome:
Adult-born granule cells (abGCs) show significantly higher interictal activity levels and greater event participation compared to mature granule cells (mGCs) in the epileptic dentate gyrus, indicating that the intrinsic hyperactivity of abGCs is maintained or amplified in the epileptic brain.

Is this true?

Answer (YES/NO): YES